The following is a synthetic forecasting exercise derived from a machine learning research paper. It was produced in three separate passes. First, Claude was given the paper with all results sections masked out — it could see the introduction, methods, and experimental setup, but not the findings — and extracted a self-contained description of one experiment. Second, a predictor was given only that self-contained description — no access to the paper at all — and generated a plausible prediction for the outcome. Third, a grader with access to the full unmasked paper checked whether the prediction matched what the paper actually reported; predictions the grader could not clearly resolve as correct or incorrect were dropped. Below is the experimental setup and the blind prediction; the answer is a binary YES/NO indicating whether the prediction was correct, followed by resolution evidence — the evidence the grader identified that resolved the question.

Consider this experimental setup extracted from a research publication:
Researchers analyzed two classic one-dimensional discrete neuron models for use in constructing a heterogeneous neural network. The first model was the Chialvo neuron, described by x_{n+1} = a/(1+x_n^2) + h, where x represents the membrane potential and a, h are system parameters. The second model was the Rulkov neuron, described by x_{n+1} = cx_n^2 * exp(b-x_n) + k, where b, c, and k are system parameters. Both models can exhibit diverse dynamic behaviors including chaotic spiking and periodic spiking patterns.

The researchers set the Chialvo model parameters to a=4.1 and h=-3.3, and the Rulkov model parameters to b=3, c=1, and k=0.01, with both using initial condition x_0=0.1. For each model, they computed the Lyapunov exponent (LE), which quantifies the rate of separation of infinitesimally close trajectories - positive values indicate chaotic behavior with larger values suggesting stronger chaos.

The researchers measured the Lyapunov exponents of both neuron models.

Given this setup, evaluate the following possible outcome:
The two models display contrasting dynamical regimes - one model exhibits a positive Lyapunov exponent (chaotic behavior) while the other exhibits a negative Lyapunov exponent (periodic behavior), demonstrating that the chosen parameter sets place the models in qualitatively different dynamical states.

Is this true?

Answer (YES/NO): NO